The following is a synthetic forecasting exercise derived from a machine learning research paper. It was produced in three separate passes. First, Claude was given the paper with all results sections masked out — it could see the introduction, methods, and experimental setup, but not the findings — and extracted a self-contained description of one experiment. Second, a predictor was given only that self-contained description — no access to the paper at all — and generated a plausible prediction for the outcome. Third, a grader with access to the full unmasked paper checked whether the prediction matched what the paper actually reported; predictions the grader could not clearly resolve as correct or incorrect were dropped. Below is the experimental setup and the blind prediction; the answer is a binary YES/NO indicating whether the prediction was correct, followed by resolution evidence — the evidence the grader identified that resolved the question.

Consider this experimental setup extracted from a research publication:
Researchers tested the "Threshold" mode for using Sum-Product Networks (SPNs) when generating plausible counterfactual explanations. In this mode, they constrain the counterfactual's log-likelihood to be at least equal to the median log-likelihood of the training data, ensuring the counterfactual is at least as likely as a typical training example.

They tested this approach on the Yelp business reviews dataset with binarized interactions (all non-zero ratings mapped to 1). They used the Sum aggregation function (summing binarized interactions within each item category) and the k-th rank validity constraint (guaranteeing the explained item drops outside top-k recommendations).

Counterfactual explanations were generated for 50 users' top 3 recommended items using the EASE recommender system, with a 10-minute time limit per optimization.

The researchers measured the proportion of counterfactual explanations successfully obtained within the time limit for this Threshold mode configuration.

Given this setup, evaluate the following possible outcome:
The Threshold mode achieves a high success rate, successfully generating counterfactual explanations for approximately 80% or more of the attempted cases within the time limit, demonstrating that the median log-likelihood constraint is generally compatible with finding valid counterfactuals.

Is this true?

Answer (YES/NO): NO